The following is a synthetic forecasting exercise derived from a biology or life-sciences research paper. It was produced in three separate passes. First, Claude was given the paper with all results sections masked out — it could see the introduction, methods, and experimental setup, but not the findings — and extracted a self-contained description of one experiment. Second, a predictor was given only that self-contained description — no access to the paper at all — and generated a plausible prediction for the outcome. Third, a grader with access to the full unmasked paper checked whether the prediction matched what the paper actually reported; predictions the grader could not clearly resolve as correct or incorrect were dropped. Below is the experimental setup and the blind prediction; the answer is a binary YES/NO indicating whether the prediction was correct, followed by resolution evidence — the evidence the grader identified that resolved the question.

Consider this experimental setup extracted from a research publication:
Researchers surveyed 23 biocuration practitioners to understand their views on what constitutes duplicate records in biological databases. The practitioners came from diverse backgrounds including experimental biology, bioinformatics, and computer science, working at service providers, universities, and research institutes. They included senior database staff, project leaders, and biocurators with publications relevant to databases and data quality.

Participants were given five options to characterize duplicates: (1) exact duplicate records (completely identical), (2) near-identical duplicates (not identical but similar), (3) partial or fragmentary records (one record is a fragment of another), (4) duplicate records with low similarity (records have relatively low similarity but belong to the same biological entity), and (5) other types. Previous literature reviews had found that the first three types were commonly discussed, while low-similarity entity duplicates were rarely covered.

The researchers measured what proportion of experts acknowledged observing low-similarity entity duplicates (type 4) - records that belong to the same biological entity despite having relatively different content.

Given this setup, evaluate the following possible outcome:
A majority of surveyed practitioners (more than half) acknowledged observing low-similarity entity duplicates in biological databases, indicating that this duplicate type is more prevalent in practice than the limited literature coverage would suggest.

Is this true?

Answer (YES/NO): NO